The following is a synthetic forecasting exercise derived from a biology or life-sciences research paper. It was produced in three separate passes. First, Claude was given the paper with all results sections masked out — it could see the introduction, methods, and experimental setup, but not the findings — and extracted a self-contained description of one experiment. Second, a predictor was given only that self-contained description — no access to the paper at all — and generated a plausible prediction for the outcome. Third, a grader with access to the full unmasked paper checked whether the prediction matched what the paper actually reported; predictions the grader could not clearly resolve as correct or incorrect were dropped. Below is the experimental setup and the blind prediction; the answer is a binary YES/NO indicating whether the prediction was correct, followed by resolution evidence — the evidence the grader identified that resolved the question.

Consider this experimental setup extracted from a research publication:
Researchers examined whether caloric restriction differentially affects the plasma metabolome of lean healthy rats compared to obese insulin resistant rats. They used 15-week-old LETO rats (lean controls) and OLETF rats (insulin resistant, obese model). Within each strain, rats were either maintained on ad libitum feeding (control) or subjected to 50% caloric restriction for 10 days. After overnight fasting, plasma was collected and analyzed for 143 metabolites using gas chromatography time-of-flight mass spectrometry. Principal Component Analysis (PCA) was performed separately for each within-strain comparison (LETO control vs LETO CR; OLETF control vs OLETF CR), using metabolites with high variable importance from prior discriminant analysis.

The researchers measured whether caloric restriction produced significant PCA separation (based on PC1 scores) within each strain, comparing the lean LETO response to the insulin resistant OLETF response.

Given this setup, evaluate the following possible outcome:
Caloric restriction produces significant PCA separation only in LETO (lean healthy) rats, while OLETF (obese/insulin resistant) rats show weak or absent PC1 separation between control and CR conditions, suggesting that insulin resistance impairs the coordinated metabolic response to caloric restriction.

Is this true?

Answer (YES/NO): NO